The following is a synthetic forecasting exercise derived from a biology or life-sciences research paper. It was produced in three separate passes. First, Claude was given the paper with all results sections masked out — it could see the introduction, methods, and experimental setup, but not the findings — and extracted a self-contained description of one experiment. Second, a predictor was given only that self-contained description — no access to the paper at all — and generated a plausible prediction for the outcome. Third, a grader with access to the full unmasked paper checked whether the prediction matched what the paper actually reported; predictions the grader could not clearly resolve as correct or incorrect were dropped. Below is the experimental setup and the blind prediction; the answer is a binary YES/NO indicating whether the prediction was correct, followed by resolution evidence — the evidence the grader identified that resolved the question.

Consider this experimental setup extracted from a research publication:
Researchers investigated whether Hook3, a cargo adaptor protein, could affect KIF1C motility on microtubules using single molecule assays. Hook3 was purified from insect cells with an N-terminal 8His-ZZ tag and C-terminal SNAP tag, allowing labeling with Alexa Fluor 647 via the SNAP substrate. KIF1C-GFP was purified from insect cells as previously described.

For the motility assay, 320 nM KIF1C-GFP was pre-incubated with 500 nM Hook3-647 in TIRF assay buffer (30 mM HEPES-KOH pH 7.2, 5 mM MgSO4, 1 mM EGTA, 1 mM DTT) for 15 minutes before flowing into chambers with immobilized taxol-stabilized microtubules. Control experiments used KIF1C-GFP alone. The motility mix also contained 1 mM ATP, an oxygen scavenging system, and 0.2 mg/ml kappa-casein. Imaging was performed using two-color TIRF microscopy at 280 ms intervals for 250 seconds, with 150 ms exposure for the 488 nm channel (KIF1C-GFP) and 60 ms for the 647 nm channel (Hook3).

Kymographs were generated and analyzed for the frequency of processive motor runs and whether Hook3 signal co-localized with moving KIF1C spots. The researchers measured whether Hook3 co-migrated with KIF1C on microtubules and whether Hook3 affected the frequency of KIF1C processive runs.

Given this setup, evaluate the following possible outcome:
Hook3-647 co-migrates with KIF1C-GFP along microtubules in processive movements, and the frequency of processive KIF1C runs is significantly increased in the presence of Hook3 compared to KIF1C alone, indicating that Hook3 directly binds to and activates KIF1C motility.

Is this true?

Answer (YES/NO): YES